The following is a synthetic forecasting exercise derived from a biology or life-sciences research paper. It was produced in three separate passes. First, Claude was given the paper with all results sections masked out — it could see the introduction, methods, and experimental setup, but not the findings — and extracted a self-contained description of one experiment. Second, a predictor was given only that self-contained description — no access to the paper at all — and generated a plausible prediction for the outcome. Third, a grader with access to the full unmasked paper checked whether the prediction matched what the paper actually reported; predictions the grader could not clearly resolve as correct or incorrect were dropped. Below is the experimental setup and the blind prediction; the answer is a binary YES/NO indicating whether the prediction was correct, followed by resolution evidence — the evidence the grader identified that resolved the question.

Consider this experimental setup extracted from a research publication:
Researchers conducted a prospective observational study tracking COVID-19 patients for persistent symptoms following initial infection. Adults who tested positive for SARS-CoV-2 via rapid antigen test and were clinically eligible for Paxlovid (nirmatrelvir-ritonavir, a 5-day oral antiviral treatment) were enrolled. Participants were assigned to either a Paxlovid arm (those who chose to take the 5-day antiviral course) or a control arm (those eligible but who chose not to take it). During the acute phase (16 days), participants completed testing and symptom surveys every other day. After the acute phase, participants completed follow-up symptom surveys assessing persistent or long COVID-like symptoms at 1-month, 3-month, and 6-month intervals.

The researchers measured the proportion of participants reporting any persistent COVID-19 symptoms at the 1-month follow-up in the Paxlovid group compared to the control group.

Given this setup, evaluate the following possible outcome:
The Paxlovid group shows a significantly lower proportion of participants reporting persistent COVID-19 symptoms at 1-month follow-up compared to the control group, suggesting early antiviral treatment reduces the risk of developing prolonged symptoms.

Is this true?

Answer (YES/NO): NO